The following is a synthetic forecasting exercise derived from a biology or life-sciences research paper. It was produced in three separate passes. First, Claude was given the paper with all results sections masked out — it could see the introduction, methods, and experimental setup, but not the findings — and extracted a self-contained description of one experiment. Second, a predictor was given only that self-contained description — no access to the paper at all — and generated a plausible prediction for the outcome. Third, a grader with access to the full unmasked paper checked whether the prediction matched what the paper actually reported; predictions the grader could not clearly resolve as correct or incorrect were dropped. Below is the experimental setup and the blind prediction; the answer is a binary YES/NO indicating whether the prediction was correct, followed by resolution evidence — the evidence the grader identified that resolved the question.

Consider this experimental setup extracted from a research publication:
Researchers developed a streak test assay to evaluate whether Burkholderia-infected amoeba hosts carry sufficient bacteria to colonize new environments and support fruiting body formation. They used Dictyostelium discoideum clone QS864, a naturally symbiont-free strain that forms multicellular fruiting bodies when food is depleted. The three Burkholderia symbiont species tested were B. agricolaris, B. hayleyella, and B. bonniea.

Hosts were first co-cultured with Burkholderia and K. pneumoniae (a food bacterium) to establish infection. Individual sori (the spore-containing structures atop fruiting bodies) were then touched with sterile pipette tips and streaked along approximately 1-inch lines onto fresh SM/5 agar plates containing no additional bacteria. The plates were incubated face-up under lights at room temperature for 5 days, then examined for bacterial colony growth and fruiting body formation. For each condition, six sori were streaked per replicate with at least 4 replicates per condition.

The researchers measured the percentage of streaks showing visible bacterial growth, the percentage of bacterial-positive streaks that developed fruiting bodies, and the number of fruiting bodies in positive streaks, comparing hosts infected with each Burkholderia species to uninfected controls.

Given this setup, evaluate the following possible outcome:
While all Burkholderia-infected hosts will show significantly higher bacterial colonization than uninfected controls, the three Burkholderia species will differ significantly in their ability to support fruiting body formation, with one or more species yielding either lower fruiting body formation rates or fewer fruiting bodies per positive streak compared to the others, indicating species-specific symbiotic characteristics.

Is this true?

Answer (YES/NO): YES